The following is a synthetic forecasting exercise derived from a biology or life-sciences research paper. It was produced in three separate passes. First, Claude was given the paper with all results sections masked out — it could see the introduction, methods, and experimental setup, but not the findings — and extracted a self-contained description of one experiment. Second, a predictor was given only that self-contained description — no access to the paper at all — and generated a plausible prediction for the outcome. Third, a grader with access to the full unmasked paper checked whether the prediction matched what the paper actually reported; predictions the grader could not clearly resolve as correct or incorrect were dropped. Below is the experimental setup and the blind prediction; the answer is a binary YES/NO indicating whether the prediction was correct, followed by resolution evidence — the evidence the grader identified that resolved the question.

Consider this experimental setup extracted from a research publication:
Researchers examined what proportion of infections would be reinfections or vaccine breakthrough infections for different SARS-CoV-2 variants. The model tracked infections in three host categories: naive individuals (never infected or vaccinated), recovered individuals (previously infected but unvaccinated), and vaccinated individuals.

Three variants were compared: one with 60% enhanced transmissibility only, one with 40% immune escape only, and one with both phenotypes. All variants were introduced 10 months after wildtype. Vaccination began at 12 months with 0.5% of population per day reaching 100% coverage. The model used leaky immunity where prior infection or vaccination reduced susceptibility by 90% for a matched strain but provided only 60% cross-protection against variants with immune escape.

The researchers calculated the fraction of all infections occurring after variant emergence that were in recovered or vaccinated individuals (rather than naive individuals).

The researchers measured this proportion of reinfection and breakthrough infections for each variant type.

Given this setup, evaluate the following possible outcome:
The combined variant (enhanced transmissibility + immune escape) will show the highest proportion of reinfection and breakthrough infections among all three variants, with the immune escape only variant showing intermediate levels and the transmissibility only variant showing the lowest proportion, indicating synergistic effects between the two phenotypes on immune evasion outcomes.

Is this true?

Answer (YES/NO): NO